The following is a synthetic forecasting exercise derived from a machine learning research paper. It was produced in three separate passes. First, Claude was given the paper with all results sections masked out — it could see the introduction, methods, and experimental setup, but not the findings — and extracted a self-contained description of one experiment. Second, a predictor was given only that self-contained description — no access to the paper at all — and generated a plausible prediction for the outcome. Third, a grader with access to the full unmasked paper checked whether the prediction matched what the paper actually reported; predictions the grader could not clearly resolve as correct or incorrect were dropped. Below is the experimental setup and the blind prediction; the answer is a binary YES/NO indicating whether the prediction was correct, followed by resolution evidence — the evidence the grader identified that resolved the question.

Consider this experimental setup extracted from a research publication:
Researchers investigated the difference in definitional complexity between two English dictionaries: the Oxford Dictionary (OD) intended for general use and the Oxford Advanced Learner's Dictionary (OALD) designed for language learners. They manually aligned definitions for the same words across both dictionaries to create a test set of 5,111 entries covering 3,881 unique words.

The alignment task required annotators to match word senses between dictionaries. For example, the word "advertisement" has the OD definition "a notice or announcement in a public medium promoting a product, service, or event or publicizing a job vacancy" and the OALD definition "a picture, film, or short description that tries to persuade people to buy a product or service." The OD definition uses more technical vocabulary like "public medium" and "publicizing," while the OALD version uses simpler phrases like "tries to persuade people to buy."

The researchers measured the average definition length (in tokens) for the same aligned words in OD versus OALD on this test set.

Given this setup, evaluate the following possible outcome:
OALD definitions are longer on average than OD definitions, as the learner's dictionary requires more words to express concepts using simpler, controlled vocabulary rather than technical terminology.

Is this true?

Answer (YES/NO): YES